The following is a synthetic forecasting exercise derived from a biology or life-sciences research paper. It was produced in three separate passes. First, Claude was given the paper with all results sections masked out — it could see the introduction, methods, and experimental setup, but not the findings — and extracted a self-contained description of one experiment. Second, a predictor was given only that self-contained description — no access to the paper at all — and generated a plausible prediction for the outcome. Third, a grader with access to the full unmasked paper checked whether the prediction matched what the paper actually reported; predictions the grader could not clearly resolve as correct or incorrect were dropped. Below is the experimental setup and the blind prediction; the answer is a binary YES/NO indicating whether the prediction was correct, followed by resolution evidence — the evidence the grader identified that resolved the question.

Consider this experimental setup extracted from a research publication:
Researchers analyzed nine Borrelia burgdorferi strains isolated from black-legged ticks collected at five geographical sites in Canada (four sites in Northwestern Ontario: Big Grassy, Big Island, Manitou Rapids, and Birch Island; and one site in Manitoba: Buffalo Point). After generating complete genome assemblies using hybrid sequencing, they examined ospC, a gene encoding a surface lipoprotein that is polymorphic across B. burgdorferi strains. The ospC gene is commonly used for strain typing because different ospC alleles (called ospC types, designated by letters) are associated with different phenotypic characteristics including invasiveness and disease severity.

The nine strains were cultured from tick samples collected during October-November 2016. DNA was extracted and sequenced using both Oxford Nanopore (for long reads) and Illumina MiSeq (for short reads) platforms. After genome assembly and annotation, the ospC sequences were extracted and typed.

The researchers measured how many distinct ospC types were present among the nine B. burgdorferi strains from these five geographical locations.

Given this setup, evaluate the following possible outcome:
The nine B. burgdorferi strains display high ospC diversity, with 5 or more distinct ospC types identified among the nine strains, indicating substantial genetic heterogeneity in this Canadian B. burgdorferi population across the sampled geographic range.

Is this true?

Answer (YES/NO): YES